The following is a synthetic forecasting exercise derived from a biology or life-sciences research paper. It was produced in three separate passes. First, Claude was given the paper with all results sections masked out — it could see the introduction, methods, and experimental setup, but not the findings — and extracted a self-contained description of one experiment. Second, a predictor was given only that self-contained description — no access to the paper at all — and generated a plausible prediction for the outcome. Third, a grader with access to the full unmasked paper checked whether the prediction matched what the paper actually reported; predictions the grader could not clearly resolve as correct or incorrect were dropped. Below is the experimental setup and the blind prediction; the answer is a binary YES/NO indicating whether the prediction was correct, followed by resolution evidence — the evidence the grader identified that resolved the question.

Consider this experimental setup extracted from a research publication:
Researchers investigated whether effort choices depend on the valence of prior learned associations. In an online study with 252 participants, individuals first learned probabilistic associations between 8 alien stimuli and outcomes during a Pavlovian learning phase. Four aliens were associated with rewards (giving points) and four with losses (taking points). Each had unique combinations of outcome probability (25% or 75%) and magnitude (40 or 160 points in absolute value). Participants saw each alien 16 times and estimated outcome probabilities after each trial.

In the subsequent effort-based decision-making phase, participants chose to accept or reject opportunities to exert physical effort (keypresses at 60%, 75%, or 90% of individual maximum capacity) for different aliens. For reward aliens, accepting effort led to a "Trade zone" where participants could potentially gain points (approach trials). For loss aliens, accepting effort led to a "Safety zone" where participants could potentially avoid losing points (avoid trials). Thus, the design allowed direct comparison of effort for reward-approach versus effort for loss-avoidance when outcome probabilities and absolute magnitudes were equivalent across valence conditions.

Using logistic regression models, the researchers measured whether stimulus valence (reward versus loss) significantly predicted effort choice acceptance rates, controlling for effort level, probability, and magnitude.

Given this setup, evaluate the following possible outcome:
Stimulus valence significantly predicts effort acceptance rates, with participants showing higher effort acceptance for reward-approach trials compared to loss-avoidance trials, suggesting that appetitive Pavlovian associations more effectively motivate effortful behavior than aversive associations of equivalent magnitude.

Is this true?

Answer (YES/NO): YES